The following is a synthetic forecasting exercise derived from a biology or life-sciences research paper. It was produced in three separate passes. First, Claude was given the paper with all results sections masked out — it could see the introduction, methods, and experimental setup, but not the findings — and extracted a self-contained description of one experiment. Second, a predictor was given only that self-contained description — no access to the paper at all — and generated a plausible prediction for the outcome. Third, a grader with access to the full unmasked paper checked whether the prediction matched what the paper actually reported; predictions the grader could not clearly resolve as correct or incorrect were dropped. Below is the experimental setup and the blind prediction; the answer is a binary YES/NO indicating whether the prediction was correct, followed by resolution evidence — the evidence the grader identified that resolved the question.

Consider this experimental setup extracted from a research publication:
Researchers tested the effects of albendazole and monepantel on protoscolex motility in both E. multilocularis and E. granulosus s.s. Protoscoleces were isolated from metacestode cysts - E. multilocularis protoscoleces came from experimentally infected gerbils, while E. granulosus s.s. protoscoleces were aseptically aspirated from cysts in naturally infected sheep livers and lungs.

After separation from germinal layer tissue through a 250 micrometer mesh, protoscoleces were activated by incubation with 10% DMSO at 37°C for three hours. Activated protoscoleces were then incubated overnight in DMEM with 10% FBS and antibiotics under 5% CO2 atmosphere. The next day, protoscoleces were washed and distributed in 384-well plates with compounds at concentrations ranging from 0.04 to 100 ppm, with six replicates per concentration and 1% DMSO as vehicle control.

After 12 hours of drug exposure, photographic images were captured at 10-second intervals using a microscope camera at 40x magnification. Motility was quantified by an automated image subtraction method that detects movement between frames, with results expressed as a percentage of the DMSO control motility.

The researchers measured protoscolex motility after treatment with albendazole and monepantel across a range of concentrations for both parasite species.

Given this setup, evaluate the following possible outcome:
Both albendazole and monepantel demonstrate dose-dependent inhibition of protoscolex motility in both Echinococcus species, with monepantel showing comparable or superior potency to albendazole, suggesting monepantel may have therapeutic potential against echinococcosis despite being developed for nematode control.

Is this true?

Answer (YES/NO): NO